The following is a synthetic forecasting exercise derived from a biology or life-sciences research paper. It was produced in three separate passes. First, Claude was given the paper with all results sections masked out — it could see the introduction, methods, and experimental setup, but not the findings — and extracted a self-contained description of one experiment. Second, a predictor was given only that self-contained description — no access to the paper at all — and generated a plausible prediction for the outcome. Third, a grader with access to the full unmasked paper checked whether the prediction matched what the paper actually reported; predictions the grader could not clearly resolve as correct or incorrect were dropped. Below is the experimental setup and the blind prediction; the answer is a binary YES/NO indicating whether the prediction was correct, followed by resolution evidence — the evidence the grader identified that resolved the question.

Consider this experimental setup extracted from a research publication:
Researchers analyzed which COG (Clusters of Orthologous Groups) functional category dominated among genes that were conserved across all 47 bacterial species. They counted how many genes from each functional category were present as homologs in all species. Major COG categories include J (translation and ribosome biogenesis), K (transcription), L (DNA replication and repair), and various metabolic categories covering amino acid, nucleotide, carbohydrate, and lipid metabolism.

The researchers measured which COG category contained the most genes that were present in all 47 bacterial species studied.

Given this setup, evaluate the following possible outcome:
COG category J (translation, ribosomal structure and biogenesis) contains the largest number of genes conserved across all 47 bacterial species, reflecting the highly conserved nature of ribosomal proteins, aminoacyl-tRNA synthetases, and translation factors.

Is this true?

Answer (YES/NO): YES